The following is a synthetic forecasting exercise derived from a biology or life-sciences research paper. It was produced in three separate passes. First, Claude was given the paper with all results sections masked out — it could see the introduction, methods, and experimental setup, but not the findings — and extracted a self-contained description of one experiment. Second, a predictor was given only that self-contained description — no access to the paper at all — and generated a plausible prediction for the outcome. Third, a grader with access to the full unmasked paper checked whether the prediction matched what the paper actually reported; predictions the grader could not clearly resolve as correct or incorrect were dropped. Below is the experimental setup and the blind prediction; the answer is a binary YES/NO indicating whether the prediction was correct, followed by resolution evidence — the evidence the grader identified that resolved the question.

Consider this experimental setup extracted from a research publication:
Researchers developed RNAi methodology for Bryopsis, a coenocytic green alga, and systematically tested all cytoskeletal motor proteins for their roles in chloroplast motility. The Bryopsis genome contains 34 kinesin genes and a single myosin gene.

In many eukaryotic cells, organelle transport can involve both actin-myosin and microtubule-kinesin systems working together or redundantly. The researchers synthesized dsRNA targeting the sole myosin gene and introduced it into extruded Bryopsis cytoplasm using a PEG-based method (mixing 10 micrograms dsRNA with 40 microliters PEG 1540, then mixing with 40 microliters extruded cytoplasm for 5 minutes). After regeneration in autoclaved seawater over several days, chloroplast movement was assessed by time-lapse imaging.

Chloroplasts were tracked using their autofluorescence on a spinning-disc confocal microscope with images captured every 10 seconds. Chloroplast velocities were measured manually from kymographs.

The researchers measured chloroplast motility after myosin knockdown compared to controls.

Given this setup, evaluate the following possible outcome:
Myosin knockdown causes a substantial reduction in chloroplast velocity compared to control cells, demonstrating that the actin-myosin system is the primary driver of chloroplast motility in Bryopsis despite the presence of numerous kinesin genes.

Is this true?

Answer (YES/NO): NO